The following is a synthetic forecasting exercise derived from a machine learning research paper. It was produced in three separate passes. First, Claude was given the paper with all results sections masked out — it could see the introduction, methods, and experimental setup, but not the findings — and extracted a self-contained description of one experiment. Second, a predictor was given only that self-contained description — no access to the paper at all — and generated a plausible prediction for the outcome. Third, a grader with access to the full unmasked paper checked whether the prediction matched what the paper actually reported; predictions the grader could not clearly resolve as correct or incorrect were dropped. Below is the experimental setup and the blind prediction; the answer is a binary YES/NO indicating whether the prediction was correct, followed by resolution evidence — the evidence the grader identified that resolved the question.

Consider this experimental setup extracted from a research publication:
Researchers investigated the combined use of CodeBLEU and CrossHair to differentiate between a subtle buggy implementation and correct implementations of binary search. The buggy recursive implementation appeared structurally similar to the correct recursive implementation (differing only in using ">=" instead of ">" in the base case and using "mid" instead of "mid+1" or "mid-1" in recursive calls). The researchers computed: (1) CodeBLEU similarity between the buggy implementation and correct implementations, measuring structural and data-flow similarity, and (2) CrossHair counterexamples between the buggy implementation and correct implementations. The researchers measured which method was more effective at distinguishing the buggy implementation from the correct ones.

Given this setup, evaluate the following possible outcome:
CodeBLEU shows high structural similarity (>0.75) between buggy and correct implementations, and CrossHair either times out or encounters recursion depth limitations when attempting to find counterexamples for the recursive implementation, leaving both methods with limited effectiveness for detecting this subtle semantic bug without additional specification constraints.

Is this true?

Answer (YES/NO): NO